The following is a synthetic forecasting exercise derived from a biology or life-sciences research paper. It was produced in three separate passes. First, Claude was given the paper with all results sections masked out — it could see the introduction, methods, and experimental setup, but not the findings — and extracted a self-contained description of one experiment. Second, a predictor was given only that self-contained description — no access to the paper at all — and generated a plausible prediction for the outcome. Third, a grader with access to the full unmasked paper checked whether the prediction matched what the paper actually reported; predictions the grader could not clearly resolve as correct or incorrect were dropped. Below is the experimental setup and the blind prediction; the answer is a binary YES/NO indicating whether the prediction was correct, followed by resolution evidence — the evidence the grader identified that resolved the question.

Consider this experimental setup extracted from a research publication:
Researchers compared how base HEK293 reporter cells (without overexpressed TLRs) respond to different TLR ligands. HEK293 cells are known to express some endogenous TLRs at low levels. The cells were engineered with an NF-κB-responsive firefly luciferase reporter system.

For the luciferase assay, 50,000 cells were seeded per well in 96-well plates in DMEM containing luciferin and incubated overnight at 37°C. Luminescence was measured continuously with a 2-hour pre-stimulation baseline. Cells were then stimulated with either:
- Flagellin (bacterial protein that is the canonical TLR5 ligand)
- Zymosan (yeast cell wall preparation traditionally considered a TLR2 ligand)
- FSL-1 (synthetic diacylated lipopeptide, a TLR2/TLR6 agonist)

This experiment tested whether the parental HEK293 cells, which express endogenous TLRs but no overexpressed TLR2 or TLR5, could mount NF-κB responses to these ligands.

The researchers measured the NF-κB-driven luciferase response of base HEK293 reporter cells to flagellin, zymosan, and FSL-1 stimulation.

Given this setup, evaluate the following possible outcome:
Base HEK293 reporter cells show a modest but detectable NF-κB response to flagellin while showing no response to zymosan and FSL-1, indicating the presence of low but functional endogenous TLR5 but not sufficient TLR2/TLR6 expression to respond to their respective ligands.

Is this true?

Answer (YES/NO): NO